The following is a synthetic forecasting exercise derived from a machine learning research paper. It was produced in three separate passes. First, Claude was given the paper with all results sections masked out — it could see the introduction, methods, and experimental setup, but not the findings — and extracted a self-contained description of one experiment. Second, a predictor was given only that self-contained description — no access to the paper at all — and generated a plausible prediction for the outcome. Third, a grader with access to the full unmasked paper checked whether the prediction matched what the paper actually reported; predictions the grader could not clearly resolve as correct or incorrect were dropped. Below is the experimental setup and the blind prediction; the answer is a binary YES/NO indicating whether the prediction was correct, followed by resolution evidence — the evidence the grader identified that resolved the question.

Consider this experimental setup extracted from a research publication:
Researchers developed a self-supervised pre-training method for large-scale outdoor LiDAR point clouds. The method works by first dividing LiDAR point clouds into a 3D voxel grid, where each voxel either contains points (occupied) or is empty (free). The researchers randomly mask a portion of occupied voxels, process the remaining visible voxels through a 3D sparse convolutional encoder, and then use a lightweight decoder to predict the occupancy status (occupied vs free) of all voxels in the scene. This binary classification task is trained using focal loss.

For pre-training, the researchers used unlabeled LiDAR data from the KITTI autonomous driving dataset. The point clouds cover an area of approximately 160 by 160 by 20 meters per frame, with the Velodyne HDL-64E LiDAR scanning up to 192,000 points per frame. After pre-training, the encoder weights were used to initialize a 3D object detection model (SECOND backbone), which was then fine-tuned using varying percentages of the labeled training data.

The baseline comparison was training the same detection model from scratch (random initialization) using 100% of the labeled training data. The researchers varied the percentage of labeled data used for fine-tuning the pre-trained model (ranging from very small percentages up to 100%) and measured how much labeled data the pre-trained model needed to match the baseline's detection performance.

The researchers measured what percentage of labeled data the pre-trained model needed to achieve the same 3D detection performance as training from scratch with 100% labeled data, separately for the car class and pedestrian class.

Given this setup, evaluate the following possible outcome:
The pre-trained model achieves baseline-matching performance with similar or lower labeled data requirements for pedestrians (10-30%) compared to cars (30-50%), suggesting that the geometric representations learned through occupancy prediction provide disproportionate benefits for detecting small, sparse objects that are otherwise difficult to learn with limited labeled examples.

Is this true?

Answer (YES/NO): NO